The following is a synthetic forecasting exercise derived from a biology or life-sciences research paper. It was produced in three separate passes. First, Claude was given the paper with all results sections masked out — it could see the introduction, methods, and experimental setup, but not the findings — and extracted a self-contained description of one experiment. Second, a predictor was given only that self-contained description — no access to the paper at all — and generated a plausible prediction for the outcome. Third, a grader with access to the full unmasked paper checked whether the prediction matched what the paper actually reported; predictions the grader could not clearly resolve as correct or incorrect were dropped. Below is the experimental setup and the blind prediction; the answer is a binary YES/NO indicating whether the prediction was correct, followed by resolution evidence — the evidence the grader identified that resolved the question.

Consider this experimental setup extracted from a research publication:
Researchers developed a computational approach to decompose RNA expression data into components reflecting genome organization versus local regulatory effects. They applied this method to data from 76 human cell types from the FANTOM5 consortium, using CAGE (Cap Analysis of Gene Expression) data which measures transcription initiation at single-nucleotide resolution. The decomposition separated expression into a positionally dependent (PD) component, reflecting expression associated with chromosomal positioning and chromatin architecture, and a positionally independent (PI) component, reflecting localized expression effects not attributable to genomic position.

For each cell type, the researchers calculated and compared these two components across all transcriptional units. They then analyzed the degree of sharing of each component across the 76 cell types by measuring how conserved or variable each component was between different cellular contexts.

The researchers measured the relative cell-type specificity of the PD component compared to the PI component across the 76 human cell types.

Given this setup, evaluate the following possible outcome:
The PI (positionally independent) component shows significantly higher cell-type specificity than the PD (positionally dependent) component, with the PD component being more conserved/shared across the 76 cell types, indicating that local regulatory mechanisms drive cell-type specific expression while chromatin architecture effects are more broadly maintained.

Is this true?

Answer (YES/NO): YES